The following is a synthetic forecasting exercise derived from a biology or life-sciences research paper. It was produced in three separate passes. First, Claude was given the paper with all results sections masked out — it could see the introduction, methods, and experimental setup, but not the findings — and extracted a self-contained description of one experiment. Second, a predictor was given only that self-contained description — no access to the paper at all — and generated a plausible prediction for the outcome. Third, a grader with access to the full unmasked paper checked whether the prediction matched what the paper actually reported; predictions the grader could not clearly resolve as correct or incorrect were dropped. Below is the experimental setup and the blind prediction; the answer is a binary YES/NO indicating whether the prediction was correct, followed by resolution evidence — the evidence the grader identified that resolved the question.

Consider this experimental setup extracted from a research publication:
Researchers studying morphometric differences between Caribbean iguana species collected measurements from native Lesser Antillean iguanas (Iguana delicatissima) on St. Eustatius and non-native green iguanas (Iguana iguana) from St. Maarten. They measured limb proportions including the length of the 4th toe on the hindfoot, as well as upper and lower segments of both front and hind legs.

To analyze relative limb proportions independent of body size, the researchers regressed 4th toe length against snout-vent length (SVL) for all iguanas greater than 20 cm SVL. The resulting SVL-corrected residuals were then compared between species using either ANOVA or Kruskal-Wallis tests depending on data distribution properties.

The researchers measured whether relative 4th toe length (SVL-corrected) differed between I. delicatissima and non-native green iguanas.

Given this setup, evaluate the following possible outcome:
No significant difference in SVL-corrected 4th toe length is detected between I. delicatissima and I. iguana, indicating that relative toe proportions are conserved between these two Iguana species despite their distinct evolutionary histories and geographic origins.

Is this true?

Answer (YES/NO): YES